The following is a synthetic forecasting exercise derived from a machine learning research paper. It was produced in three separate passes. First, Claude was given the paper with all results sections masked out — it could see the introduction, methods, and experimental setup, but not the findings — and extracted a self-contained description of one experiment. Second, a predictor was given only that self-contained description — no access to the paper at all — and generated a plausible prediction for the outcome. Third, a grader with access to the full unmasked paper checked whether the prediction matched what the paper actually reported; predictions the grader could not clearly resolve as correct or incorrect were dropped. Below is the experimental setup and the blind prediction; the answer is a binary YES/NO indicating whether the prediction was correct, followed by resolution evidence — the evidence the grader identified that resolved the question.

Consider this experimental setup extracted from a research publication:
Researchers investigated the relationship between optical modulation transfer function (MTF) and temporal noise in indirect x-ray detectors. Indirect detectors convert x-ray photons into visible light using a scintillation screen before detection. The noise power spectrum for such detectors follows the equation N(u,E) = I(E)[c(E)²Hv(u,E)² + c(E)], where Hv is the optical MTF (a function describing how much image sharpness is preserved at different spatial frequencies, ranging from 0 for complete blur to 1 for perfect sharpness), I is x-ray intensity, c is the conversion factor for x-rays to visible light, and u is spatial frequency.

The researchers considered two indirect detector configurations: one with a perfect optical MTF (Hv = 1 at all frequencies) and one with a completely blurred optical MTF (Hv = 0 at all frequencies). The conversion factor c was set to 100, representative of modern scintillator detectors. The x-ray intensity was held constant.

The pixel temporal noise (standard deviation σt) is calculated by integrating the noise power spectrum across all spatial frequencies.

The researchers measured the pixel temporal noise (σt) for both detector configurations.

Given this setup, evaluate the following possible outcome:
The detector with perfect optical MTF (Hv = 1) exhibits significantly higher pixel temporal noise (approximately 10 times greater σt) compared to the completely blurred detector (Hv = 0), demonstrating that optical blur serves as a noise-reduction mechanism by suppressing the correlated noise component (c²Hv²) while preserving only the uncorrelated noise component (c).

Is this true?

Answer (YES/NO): YES